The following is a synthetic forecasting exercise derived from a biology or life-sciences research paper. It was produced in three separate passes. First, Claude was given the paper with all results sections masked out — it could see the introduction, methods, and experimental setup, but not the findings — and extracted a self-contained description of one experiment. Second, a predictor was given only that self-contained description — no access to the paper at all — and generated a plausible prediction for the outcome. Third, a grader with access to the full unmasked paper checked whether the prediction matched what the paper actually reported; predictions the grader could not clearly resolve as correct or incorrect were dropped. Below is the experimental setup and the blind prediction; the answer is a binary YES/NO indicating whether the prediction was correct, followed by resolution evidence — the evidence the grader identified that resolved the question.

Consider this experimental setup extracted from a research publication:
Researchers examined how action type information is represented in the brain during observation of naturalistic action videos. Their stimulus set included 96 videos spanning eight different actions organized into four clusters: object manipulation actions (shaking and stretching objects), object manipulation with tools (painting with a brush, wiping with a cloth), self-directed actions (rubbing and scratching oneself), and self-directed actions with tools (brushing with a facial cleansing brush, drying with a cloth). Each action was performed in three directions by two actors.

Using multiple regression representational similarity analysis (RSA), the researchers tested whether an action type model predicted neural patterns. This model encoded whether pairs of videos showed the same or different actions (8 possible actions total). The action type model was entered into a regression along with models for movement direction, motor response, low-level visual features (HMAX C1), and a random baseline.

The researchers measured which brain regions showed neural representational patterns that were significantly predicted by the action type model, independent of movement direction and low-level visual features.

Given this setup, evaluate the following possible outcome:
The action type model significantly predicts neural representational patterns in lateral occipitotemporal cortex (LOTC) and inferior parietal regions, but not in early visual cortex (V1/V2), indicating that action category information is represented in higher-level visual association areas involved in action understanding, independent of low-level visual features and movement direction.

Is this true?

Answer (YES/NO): NO